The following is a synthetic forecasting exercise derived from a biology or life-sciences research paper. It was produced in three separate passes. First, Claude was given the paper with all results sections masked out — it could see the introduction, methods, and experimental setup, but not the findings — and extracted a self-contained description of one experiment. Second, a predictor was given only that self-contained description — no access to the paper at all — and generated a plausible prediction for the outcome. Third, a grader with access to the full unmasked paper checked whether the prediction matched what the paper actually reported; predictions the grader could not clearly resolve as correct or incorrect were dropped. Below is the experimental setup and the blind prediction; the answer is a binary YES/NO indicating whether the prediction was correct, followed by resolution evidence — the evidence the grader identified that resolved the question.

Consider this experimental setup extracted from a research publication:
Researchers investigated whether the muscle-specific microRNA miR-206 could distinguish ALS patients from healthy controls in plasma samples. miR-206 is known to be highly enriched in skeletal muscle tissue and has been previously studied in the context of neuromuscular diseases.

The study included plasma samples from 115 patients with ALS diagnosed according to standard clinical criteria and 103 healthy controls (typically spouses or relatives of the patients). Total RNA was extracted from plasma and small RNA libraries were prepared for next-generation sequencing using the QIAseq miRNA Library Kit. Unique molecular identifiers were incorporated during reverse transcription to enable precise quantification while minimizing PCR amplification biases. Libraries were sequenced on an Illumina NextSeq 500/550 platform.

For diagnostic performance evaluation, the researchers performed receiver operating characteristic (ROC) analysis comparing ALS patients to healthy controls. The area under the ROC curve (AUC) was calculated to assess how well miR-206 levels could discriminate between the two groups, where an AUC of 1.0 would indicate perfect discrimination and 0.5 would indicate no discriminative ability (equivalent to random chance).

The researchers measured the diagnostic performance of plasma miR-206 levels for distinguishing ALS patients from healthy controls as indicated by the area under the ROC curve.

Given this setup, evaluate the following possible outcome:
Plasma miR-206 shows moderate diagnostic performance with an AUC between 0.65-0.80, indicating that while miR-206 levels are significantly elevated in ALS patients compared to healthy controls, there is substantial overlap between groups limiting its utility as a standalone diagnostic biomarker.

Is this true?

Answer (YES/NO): YES